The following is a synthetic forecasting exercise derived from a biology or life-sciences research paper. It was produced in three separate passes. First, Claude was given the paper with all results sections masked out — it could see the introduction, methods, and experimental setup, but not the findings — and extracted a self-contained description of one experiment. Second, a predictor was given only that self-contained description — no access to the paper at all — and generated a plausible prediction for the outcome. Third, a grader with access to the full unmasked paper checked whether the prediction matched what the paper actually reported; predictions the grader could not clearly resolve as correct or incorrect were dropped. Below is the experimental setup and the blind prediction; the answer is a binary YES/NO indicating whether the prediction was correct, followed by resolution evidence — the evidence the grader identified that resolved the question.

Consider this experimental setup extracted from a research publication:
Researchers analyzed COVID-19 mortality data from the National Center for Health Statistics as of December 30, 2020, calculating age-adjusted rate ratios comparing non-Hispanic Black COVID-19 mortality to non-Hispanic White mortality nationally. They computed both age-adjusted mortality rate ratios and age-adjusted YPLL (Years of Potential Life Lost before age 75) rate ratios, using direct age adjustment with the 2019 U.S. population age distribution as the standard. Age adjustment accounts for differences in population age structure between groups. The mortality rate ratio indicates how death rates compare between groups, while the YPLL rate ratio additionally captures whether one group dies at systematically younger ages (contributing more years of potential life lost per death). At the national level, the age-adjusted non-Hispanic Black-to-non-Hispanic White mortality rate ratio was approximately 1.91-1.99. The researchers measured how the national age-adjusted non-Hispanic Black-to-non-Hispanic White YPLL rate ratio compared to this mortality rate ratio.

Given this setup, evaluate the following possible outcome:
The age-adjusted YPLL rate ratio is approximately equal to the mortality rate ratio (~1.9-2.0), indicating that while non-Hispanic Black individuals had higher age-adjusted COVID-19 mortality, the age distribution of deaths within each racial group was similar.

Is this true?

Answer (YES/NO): NO